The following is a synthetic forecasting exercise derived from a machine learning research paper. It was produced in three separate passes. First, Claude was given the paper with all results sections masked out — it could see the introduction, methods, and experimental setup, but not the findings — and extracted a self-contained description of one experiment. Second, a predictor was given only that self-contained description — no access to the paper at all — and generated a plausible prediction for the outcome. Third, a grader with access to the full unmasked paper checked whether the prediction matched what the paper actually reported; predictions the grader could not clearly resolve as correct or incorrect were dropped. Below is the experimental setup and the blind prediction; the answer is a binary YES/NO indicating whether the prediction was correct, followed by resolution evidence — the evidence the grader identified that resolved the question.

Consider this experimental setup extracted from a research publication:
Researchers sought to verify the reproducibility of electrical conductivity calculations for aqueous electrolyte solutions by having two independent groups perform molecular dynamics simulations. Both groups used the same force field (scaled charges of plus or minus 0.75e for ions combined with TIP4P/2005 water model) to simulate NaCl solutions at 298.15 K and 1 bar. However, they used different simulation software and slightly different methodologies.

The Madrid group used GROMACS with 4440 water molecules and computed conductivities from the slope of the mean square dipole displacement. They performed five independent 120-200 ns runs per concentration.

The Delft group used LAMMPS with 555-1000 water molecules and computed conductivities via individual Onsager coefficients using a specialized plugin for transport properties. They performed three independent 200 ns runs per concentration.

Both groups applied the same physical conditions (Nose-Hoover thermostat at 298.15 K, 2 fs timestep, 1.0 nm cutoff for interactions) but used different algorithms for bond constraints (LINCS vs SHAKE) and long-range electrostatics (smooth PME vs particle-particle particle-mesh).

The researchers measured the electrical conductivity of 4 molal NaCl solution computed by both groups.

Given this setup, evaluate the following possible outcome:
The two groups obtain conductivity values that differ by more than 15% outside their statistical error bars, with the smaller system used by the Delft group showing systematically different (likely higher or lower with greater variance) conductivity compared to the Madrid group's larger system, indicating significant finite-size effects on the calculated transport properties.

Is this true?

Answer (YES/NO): NO